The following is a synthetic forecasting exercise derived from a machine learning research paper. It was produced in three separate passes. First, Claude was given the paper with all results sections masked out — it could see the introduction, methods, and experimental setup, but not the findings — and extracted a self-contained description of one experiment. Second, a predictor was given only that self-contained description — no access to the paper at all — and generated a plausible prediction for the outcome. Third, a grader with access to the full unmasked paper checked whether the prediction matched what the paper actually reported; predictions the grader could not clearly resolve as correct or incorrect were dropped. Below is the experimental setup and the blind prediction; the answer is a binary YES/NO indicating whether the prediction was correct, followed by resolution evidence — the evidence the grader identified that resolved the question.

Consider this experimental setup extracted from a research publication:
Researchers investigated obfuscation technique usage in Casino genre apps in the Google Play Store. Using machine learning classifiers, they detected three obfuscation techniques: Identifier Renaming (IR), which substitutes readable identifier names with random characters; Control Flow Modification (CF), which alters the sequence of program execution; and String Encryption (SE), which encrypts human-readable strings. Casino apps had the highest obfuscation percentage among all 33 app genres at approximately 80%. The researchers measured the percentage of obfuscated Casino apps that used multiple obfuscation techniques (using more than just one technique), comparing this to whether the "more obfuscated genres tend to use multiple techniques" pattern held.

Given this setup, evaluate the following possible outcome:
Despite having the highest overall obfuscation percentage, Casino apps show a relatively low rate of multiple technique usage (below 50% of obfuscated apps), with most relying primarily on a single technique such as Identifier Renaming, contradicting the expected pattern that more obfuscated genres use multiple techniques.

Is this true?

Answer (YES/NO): NO